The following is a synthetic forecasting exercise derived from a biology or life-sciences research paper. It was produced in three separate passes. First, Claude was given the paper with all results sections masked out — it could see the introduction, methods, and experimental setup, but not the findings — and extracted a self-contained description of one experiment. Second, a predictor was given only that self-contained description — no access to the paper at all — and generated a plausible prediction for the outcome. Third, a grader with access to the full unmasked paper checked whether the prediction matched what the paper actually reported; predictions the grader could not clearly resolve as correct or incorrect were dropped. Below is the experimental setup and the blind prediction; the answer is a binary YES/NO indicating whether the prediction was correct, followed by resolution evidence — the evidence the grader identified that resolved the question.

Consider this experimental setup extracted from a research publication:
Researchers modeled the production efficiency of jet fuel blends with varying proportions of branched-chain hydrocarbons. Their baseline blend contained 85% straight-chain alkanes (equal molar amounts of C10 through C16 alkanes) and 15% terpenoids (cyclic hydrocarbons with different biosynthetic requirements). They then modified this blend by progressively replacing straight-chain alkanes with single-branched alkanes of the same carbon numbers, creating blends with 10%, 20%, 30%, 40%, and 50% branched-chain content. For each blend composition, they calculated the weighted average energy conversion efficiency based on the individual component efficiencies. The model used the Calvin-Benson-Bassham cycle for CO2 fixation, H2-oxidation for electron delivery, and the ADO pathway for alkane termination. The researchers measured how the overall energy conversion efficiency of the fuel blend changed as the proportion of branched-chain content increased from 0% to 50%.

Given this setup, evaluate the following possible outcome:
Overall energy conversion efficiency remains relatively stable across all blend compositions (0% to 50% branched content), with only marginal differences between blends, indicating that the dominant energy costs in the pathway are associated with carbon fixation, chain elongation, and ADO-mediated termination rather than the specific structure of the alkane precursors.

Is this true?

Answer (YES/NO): NO